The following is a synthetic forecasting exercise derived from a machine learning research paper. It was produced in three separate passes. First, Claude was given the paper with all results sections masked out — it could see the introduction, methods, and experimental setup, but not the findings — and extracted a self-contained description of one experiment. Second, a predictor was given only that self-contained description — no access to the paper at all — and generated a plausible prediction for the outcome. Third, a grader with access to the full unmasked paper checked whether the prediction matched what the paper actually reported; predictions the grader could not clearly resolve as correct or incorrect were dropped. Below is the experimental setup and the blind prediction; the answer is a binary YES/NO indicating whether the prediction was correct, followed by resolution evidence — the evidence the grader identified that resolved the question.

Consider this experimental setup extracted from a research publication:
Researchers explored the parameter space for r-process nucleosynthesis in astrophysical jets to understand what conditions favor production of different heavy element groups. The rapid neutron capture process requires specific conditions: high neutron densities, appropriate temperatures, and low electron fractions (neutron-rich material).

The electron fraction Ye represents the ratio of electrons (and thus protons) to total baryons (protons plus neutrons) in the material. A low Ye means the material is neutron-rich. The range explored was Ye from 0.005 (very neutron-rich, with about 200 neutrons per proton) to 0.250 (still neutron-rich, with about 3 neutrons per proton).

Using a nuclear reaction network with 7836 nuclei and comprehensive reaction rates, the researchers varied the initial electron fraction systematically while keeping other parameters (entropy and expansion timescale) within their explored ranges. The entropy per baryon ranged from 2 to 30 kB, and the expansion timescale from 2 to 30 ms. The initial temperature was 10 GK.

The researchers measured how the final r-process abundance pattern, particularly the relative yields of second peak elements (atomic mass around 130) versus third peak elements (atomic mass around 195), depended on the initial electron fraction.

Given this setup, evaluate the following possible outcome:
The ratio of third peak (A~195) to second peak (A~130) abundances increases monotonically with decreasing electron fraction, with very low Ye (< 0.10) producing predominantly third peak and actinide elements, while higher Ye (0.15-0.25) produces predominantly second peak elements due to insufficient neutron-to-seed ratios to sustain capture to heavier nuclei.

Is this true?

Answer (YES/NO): NO